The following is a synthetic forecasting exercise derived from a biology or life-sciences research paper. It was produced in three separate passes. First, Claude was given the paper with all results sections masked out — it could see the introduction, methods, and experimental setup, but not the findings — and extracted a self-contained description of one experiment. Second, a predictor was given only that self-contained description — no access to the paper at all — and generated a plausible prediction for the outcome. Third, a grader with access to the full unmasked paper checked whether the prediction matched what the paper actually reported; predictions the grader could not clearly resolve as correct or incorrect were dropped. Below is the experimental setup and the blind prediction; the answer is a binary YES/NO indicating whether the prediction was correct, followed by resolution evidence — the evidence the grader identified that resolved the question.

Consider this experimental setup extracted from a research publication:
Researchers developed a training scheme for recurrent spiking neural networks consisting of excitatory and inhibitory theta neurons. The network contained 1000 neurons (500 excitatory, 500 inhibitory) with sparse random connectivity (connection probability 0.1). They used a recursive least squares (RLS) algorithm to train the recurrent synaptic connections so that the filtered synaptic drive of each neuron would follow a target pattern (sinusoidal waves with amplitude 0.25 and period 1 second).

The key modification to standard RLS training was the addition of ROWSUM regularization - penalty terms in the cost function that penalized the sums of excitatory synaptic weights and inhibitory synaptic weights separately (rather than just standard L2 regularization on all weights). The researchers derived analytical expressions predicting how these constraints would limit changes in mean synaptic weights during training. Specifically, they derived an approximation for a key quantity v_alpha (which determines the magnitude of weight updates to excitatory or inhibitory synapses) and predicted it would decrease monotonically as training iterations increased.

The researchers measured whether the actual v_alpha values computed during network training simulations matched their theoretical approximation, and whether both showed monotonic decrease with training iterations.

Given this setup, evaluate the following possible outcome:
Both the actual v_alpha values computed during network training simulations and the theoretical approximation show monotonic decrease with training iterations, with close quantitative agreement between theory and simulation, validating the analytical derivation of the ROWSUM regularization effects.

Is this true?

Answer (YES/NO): YES